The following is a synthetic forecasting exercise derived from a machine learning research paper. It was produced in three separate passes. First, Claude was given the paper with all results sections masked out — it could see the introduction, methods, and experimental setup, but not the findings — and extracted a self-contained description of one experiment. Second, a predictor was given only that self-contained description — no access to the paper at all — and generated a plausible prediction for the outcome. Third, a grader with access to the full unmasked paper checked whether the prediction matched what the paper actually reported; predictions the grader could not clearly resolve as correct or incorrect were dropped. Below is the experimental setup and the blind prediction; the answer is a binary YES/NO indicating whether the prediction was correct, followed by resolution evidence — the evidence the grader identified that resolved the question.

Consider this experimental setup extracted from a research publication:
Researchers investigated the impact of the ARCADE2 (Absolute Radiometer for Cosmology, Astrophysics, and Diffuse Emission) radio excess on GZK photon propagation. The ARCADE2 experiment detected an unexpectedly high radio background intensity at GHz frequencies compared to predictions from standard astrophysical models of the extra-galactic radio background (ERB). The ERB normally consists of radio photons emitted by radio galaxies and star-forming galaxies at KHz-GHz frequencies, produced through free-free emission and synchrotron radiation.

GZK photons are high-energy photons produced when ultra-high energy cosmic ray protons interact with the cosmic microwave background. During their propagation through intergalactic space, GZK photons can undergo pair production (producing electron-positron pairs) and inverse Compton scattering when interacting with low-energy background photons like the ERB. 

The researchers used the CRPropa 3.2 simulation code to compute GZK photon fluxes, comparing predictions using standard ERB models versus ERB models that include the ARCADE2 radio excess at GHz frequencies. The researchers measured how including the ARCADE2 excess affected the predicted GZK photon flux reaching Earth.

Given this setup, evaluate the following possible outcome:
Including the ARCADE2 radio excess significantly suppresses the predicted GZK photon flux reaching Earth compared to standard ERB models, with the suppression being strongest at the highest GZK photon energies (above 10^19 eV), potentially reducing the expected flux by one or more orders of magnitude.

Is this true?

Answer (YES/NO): NO